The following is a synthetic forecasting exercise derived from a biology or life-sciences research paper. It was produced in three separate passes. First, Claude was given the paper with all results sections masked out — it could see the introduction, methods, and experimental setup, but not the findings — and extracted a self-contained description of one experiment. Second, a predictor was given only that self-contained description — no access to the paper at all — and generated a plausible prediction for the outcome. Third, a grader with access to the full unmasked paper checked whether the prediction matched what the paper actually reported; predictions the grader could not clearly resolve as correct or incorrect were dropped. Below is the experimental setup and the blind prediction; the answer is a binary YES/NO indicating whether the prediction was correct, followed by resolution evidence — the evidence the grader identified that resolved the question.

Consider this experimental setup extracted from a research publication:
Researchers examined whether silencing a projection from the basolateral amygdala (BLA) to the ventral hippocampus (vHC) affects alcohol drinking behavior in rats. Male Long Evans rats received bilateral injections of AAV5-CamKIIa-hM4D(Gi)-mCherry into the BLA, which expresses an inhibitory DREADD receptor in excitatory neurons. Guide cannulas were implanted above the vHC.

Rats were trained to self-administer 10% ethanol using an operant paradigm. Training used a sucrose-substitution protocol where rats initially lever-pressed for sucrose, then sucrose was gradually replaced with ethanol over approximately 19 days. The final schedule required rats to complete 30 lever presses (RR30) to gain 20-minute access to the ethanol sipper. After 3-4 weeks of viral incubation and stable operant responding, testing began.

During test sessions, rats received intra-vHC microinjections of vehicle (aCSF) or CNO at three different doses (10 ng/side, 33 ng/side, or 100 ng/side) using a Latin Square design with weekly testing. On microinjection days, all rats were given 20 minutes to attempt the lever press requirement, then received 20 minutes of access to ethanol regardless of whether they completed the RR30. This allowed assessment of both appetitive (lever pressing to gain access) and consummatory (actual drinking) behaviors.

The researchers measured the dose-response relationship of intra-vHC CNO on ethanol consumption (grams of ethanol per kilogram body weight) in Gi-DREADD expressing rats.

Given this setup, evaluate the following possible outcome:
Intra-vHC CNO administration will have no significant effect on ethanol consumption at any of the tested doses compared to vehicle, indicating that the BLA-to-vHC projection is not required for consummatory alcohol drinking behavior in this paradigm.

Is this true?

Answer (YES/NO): NO